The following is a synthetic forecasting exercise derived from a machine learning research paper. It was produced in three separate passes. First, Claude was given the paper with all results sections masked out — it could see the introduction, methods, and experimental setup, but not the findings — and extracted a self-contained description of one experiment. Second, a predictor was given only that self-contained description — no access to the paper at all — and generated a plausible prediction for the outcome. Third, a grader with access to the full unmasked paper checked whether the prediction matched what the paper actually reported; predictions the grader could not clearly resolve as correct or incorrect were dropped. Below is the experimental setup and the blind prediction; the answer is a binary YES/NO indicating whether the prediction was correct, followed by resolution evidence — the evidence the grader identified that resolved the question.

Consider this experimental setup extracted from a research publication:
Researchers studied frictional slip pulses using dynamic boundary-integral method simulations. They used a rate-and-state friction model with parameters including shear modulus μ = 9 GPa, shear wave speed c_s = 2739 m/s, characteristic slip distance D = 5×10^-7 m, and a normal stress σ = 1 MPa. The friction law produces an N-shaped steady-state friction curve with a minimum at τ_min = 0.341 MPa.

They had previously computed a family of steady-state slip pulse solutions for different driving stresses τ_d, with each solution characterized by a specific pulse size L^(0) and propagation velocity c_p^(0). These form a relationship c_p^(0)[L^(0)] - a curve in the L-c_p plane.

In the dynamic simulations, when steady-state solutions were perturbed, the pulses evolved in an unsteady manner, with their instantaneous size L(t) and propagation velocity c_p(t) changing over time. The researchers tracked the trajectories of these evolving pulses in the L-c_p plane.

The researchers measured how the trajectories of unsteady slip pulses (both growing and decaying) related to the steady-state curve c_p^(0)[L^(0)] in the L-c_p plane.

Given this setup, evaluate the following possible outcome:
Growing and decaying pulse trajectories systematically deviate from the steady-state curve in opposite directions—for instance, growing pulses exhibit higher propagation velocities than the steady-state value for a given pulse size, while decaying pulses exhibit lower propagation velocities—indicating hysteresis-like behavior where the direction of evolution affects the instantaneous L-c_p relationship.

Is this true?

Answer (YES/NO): NO